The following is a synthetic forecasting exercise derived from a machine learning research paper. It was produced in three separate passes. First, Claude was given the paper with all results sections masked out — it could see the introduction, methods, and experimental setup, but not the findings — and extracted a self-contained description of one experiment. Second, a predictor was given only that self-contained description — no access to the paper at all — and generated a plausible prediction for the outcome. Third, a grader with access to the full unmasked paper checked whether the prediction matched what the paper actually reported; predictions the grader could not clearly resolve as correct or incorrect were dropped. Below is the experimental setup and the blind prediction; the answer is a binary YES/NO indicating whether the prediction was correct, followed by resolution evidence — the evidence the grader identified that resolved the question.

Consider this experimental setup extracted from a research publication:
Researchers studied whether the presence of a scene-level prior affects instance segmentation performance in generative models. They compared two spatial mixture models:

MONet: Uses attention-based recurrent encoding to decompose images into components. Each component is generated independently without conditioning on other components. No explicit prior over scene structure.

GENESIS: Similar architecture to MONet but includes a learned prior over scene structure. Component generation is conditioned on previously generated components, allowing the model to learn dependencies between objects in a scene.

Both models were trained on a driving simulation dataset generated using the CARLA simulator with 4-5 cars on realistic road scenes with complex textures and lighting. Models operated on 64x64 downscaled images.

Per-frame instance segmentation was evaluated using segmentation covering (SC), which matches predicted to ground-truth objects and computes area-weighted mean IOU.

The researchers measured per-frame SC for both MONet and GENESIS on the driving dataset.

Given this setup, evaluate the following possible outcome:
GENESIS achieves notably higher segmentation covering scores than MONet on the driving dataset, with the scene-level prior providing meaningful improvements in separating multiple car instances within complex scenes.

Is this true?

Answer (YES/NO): NO